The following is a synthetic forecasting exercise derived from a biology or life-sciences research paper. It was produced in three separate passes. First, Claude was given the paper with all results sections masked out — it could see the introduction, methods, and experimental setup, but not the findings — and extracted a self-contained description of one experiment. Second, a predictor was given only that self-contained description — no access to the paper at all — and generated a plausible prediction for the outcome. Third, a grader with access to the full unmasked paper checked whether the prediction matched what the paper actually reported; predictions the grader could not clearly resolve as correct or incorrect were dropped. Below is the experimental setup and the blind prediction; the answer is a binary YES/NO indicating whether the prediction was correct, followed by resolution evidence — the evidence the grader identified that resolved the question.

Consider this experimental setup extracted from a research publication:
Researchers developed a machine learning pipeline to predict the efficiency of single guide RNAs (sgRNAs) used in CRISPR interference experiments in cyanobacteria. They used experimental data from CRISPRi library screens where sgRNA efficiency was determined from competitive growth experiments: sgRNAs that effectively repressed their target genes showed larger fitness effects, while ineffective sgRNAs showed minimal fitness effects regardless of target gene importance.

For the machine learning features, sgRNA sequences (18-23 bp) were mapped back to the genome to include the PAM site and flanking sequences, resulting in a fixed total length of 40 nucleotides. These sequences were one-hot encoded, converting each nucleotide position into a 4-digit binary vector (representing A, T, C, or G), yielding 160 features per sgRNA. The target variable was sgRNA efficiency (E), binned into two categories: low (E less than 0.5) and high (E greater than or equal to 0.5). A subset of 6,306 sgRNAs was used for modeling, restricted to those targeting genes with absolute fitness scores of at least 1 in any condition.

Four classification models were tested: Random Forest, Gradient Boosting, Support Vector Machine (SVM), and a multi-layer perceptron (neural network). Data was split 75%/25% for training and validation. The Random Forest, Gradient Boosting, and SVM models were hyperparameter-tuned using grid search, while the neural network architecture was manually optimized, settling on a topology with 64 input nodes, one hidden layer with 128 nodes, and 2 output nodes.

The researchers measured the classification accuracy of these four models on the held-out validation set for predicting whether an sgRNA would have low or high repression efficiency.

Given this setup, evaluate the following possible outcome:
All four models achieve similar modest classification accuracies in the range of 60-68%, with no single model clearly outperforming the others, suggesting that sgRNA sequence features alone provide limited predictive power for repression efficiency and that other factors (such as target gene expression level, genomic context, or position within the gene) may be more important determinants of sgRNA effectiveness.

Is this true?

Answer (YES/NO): NO